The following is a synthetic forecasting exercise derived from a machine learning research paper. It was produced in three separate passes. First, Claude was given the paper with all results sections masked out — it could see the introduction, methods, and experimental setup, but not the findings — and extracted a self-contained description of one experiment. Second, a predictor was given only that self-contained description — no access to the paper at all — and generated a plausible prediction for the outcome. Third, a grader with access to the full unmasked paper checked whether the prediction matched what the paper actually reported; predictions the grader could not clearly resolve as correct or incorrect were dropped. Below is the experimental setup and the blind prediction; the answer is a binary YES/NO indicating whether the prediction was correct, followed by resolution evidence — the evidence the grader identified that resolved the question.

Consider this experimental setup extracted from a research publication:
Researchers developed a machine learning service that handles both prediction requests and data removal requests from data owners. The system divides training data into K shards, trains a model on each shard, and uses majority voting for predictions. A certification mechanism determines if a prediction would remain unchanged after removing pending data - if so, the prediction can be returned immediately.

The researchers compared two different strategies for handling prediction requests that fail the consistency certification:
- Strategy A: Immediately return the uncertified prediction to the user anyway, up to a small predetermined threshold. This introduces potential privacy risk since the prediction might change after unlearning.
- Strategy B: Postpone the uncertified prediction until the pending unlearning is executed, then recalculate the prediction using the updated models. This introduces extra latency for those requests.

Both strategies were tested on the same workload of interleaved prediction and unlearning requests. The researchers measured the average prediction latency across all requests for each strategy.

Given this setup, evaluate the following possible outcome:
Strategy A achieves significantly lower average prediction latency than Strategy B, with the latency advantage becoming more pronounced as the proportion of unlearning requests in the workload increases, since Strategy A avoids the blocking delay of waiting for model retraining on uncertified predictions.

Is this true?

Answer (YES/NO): NO